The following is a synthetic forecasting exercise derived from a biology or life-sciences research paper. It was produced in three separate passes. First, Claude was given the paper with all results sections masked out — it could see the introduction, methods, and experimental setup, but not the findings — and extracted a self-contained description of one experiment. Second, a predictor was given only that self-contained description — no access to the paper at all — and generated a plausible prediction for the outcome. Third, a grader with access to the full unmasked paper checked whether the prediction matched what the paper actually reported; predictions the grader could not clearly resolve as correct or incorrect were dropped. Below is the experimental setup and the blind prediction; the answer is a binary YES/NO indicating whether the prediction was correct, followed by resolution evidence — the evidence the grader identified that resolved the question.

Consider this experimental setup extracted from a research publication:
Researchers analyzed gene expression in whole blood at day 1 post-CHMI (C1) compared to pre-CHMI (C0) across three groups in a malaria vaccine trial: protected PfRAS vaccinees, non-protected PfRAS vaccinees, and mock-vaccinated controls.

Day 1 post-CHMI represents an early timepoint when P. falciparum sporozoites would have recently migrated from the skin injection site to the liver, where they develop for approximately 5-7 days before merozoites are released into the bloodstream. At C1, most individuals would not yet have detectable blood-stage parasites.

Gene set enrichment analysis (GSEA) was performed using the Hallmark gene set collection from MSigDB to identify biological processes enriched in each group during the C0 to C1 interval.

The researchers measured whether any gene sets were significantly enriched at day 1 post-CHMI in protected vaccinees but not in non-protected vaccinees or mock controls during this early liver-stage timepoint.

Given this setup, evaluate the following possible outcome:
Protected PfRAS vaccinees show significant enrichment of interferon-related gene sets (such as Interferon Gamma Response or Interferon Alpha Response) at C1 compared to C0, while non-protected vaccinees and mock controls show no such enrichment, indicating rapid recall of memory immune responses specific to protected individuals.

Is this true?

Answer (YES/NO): YES